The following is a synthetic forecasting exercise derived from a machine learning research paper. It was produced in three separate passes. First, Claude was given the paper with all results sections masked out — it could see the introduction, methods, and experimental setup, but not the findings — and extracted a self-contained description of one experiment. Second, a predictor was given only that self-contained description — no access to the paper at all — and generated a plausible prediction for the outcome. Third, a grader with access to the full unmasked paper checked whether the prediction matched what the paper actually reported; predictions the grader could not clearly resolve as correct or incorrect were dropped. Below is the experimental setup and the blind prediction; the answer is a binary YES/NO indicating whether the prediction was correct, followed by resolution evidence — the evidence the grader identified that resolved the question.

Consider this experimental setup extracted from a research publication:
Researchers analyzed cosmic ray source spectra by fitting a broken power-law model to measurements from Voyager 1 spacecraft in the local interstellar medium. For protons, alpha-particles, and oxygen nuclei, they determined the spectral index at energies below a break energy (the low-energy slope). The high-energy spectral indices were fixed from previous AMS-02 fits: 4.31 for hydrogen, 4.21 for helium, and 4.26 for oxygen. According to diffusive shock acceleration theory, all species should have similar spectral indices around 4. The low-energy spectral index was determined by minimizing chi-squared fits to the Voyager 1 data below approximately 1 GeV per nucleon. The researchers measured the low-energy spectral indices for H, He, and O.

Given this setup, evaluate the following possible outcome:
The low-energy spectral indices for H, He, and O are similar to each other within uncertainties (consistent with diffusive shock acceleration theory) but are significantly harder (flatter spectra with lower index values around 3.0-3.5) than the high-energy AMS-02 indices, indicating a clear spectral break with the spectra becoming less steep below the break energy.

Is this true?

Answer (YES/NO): NO